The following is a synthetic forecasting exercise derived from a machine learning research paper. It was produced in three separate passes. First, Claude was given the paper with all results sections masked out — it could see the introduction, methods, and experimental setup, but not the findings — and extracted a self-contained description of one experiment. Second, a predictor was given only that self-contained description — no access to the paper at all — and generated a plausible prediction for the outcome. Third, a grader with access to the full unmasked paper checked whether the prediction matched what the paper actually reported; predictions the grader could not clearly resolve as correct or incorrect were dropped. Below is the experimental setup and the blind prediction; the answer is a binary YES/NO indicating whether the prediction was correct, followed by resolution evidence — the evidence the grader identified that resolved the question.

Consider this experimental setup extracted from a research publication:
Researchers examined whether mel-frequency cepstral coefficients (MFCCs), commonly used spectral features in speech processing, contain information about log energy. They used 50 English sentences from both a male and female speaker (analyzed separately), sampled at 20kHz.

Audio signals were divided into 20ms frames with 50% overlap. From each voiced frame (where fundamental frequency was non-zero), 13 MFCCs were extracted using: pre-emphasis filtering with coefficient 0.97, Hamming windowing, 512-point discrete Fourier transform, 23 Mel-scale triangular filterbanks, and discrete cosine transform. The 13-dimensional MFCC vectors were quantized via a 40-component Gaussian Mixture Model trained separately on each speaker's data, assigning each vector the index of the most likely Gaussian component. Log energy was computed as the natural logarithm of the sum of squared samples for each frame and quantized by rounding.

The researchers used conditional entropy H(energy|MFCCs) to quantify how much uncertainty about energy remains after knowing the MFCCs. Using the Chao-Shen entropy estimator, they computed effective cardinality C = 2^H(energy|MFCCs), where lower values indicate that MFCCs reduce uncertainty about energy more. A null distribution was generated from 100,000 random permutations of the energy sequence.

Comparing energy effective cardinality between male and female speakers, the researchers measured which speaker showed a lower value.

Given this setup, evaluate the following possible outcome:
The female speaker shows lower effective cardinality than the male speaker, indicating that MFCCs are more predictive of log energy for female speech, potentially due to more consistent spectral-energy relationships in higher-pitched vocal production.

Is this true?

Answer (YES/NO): NO